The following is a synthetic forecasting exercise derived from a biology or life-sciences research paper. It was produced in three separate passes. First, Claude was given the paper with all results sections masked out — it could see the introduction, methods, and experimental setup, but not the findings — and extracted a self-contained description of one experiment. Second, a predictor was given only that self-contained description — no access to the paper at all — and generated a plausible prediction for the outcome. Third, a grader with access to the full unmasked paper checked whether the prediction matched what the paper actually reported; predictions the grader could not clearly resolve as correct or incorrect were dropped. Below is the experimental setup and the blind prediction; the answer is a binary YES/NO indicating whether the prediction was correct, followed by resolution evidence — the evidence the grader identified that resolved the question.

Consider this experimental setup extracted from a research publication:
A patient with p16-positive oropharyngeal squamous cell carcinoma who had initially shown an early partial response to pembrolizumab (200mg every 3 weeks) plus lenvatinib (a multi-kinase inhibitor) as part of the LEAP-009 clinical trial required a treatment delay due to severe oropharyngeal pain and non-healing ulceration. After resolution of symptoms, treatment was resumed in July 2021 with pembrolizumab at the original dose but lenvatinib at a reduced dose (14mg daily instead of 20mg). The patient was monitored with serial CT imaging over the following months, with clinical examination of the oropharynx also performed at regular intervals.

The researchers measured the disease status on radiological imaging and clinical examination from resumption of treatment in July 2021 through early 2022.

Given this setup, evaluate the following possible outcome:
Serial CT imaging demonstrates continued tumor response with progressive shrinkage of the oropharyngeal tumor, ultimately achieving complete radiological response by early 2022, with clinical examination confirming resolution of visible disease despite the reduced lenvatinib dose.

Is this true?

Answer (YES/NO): NO